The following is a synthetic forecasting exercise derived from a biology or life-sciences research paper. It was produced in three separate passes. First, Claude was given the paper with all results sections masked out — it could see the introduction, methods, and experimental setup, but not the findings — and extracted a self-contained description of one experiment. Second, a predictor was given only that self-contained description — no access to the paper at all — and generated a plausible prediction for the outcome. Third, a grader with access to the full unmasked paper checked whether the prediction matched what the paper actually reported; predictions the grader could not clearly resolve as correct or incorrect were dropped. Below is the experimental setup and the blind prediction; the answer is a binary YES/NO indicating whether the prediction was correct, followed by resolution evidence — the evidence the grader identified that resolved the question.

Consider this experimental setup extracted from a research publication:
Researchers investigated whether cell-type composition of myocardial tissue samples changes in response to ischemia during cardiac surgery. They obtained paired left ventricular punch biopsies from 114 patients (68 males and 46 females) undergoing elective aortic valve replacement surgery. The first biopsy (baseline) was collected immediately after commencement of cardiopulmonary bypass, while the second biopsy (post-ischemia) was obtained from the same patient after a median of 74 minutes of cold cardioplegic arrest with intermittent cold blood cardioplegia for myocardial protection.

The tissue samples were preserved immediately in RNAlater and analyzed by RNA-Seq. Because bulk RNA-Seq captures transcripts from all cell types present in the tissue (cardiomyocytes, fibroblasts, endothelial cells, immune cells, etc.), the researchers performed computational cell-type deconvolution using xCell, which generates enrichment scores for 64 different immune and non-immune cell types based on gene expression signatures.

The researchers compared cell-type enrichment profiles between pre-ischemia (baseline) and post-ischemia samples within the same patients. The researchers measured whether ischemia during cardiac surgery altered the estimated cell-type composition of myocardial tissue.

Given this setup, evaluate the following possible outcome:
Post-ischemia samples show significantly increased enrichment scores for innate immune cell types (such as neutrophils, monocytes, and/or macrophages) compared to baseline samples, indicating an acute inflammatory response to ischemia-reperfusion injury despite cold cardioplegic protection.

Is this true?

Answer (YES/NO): NO